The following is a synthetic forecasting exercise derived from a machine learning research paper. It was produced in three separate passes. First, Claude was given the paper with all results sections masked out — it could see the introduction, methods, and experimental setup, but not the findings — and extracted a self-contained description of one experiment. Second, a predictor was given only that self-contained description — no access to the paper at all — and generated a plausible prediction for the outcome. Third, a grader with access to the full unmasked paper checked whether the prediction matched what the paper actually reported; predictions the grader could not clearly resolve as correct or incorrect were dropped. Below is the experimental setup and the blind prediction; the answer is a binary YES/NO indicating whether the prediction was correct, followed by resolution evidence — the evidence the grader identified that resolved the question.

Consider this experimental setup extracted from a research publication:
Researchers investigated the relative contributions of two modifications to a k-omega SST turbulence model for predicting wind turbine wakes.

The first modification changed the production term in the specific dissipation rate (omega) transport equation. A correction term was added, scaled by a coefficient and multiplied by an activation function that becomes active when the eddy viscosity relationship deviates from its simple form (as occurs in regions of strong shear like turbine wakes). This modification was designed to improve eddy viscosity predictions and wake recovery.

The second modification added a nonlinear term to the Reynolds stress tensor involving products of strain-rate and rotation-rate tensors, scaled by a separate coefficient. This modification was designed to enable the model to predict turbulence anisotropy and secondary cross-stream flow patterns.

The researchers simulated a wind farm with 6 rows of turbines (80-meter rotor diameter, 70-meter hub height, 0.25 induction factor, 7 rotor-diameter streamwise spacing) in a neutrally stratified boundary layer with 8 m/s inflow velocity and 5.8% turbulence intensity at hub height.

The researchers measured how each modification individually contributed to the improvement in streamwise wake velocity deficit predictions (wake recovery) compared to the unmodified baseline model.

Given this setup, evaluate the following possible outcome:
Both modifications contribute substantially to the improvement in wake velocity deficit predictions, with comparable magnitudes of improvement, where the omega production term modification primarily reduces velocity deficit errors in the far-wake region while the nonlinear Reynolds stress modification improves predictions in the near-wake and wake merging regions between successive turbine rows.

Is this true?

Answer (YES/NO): NO